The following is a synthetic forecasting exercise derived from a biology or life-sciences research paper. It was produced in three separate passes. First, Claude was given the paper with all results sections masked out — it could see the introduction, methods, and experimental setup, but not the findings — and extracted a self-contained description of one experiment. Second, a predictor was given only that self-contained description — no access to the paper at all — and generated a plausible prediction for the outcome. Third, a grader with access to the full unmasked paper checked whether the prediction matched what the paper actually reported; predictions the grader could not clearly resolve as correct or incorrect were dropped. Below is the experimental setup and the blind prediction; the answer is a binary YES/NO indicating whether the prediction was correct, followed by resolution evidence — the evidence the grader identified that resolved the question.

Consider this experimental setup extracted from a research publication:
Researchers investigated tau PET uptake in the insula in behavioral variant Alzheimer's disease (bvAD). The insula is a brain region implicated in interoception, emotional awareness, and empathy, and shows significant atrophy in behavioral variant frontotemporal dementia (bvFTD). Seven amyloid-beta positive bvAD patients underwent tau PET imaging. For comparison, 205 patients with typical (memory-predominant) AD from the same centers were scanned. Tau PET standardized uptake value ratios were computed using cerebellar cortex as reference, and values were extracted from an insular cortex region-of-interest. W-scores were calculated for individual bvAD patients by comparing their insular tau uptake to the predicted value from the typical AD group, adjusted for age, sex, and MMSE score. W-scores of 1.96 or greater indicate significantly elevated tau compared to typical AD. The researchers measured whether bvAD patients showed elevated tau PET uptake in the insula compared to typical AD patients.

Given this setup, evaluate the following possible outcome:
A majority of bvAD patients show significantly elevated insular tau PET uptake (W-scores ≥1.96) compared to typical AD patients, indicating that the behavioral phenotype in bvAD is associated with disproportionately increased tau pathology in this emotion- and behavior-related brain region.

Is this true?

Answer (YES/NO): NO